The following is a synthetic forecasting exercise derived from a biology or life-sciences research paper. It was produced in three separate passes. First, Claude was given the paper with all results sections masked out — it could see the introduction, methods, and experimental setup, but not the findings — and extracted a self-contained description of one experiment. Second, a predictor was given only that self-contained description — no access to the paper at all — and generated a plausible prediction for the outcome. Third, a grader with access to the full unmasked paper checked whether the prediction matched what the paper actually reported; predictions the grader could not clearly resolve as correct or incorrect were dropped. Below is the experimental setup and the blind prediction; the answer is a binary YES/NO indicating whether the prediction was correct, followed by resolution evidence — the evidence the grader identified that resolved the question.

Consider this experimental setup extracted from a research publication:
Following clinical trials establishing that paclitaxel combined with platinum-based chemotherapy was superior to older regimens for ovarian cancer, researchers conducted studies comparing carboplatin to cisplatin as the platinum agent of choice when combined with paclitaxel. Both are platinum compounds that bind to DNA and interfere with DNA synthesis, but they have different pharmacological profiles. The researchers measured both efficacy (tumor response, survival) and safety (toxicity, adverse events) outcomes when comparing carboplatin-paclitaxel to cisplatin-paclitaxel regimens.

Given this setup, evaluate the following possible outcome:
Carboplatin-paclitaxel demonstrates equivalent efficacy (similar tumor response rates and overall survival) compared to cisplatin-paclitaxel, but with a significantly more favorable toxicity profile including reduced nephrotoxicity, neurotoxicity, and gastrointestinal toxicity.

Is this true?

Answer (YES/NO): YES